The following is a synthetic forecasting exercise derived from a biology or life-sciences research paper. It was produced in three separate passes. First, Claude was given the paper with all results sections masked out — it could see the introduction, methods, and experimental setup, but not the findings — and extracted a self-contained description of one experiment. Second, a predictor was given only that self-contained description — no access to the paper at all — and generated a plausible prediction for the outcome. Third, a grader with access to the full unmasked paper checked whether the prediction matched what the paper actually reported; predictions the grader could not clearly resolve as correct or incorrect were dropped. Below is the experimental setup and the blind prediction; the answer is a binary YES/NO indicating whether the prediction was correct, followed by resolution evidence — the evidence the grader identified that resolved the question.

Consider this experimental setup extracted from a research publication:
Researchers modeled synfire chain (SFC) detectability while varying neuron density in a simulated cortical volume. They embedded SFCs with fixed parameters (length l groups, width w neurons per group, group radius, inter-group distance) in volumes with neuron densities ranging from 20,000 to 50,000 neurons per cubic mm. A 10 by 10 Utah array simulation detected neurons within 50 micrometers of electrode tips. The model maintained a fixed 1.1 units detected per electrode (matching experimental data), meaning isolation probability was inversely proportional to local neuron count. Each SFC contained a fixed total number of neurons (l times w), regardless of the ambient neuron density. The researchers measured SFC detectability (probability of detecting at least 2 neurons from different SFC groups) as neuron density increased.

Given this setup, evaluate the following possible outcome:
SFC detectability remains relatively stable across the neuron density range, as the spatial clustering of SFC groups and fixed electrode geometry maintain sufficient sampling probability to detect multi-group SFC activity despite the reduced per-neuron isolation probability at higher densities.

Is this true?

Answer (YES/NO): NO